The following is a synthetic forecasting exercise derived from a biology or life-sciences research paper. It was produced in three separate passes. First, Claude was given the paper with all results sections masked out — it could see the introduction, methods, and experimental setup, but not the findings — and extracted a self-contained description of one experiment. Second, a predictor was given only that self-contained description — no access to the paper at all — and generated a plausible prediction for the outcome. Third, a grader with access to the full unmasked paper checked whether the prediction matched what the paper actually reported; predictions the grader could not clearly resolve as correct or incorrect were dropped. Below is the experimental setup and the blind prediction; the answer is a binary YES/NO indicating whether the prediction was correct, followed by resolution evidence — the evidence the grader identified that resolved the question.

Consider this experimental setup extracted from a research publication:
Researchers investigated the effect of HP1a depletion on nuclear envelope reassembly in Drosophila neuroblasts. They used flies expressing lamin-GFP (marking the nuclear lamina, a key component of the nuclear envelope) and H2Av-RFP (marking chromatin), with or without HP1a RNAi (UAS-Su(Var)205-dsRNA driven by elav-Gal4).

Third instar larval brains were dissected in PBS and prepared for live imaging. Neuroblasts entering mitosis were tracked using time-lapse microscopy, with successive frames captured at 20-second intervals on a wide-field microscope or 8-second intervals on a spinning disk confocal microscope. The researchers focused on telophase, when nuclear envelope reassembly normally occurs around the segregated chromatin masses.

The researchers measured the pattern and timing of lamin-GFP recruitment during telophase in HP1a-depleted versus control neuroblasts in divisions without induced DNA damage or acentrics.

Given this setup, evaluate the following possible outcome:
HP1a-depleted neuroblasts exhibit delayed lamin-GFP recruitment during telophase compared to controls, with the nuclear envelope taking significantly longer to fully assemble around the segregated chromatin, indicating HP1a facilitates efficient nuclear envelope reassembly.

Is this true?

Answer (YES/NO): NO